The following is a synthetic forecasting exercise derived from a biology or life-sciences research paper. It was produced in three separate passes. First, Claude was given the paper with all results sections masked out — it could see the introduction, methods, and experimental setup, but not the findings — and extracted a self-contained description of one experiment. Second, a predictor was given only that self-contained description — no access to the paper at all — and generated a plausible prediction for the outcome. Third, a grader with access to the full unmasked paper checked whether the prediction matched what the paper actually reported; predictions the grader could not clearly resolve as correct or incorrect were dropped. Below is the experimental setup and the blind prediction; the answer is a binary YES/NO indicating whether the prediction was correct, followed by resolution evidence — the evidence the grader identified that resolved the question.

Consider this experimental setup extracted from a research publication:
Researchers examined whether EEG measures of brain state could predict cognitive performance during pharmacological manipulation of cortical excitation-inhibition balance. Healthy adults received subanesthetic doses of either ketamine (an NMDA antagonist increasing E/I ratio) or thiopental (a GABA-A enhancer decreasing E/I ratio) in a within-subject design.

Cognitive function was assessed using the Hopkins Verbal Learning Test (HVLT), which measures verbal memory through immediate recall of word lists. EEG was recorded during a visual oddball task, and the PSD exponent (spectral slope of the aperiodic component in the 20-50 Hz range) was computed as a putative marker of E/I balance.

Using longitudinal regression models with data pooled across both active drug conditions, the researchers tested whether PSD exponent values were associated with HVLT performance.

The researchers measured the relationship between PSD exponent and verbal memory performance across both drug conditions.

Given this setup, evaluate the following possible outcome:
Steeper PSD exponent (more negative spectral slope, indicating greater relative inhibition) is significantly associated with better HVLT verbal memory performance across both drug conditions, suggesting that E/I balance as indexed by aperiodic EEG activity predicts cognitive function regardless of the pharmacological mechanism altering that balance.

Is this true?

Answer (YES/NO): YES